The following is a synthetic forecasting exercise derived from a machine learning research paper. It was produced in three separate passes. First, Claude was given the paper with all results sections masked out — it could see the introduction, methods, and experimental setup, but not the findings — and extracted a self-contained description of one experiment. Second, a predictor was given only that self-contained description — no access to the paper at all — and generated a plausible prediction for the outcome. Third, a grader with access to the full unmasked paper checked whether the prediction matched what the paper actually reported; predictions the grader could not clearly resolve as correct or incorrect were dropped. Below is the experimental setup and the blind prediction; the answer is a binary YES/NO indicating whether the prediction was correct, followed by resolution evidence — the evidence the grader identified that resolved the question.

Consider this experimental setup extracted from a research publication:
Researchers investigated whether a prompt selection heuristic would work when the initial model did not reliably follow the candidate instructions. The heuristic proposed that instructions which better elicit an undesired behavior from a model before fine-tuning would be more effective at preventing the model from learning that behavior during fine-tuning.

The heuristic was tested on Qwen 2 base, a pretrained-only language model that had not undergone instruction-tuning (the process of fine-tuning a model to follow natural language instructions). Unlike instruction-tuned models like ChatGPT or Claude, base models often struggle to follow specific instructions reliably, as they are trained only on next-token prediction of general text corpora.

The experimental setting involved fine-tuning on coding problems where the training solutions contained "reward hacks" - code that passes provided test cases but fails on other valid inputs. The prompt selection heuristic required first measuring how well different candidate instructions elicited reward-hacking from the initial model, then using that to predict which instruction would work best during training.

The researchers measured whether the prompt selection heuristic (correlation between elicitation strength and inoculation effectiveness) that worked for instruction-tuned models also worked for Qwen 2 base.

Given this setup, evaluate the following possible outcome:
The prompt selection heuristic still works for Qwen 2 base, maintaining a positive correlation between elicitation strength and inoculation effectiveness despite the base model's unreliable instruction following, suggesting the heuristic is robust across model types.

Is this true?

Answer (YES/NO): NO